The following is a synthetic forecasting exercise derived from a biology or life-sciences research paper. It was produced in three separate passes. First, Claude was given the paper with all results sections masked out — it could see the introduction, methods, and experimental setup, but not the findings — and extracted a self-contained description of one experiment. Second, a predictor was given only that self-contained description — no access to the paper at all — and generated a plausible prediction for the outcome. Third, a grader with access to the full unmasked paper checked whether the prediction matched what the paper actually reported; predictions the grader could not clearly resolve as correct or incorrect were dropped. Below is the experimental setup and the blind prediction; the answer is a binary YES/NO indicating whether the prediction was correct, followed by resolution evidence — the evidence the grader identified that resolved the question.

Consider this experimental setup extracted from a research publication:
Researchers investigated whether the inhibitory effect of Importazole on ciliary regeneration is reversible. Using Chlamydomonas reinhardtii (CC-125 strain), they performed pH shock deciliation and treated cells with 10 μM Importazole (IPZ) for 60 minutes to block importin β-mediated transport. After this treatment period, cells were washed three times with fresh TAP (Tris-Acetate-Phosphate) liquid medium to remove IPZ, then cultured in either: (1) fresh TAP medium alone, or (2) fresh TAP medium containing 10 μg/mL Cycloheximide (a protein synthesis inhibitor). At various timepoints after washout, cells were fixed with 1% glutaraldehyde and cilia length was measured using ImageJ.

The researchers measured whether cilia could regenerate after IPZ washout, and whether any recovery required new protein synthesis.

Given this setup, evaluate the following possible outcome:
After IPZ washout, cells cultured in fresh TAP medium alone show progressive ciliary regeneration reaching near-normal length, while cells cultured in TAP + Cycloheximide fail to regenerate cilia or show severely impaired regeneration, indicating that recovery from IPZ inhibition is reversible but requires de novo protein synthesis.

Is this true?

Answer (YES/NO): NO